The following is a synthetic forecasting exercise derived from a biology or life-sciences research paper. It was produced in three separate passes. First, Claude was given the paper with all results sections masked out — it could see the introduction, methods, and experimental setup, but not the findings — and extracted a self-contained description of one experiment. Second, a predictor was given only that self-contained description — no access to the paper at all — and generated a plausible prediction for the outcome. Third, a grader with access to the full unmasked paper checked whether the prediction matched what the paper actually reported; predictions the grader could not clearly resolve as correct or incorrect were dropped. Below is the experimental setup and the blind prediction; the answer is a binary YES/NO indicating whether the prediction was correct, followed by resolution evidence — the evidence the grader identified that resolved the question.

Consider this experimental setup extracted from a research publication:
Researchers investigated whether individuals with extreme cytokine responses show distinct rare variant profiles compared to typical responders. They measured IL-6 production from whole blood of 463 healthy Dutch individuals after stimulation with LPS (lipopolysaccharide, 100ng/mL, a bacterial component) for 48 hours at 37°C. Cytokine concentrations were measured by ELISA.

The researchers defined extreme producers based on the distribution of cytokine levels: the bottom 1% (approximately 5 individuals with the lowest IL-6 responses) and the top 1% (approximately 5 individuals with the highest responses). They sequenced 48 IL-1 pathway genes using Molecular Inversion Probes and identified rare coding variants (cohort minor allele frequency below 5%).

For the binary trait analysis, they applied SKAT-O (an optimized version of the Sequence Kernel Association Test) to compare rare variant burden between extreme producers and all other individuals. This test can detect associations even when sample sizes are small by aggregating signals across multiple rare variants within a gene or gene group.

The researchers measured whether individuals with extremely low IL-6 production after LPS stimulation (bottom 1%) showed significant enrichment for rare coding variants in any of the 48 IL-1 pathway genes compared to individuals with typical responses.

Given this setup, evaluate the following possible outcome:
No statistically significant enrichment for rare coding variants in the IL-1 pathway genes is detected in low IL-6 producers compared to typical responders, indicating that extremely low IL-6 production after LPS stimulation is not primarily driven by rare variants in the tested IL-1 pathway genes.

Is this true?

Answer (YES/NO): NO